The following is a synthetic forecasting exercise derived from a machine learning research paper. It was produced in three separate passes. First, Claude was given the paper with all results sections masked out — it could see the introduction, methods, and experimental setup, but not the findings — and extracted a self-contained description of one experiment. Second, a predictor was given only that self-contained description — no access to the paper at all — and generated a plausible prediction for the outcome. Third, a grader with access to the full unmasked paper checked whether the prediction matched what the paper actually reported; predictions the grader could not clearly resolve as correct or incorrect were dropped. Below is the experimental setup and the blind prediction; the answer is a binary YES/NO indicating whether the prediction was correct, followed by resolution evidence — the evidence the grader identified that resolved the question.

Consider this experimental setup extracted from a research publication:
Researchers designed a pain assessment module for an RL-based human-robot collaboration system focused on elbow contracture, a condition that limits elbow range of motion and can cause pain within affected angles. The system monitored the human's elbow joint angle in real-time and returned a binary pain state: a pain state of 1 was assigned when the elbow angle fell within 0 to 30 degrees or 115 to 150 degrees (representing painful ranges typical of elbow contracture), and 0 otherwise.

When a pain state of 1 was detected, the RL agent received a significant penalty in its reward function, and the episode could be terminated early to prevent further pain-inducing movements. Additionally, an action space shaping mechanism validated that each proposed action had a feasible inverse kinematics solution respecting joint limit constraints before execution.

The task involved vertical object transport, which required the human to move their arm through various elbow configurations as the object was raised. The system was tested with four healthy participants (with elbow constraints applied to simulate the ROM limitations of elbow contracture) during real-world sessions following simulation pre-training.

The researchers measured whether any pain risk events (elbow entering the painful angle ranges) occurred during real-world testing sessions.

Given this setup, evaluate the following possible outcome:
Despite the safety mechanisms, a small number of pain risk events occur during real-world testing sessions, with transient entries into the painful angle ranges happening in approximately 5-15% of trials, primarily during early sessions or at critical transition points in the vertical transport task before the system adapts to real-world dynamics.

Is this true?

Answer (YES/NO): NO